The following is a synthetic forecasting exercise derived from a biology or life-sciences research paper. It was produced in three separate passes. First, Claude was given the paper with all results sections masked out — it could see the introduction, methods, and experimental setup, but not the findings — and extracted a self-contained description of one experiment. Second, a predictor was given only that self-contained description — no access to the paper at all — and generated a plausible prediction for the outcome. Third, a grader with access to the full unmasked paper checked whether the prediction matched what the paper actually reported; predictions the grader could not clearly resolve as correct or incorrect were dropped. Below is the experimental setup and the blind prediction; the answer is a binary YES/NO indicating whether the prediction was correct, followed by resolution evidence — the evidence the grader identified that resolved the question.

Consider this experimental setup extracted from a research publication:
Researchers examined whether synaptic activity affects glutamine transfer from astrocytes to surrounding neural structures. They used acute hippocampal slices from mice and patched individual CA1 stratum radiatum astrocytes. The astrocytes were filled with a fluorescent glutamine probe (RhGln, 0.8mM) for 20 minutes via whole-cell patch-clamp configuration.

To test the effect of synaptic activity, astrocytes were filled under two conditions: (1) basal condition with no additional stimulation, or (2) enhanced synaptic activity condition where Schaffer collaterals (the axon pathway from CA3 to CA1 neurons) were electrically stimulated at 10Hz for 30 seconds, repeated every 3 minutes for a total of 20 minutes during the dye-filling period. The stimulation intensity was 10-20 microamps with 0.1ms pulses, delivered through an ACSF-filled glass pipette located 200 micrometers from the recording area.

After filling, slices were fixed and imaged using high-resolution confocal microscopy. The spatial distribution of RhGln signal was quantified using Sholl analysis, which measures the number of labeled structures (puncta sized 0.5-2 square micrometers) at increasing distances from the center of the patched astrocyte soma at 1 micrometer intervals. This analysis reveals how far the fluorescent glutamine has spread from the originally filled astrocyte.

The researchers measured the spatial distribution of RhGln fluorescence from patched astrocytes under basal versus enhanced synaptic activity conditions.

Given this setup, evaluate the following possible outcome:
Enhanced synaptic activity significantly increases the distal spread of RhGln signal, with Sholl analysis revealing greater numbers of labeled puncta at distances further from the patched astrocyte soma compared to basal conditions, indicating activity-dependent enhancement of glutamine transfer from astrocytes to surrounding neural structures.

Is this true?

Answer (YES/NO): YES